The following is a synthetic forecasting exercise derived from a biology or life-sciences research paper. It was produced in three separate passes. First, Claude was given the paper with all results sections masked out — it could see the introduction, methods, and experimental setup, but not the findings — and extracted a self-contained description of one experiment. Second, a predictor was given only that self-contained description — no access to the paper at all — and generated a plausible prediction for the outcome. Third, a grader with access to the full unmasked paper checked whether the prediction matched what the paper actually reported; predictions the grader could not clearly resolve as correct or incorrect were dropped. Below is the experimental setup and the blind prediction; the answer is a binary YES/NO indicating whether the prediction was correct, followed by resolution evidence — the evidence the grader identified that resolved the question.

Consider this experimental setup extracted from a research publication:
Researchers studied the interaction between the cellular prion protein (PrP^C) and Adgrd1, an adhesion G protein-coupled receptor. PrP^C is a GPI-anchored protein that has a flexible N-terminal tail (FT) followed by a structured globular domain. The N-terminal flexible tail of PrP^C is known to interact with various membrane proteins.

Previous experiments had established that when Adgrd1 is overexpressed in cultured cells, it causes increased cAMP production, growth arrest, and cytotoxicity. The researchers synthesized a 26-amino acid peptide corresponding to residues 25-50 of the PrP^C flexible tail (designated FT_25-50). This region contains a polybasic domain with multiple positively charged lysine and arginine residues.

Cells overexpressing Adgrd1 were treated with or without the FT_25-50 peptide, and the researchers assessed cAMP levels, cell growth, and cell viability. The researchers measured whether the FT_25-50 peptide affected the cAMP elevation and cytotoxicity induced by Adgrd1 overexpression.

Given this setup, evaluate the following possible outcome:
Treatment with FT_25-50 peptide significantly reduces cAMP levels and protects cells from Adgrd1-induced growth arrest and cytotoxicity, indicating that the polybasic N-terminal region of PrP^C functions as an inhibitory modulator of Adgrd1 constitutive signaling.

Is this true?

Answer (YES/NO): YES